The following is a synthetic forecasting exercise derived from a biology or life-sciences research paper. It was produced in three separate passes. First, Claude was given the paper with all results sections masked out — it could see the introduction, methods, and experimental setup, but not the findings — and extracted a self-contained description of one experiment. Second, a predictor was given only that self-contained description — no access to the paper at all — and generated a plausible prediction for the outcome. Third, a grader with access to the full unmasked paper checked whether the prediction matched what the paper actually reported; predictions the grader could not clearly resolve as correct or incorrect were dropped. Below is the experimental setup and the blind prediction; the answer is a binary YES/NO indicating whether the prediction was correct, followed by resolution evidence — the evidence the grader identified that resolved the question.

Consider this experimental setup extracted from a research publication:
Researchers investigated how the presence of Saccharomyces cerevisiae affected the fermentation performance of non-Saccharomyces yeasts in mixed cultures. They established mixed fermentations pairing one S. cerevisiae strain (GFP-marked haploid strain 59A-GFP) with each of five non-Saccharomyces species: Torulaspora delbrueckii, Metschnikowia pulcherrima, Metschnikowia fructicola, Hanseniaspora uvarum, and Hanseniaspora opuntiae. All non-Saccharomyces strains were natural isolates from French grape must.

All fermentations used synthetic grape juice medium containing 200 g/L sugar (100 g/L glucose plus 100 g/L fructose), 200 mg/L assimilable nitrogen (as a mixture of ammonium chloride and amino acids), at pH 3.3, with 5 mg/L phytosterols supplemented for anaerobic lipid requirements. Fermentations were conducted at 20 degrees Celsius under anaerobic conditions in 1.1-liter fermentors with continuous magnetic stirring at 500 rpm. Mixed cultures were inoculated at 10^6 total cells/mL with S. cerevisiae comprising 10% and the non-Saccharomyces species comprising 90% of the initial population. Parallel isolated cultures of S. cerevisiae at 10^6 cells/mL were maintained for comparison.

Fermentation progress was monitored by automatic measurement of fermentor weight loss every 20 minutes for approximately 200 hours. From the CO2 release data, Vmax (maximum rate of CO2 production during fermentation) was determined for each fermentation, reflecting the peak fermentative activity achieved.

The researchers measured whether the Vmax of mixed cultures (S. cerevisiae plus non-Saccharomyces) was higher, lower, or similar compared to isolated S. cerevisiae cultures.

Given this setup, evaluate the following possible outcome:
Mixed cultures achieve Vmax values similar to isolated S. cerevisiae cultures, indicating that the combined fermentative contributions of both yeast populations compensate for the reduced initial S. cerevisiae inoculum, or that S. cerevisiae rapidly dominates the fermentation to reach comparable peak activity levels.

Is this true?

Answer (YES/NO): NO